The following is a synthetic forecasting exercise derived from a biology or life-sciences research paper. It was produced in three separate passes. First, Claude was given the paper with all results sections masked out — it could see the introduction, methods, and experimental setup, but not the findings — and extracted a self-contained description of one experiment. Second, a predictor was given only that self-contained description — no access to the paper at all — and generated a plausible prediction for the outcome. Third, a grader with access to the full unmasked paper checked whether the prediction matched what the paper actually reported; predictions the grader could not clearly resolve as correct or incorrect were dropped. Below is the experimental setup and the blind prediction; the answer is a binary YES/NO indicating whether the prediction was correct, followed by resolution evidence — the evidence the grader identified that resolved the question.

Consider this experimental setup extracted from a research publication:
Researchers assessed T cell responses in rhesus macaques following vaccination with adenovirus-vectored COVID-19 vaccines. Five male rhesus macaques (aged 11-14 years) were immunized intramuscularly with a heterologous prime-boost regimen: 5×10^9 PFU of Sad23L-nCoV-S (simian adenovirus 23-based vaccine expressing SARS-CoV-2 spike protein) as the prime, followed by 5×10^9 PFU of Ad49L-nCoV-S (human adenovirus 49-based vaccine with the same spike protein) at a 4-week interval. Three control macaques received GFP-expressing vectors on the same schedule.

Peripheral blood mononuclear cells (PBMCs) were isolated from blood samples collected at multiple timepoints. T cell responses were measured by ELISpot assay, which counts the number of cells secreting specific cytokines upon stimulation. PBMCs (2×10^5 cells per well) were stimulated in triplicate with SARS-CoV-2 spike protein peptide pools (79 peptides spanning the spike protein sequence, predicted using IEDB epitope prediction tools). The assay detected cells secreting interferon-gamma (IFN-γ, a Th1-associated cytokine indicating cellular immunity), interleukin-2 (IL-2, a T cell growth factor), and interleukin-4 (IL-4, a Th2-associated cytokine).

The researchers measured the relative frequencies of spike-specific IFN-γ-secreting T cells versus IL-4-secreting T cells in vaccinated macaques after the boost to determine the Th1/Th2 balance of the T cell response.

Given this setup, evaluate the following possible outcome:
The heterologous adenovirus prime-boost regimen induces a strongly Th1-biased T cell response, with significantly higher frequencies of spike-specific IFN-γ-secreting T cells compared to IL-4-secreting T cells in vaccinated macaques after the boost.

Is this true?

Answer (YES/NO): YES